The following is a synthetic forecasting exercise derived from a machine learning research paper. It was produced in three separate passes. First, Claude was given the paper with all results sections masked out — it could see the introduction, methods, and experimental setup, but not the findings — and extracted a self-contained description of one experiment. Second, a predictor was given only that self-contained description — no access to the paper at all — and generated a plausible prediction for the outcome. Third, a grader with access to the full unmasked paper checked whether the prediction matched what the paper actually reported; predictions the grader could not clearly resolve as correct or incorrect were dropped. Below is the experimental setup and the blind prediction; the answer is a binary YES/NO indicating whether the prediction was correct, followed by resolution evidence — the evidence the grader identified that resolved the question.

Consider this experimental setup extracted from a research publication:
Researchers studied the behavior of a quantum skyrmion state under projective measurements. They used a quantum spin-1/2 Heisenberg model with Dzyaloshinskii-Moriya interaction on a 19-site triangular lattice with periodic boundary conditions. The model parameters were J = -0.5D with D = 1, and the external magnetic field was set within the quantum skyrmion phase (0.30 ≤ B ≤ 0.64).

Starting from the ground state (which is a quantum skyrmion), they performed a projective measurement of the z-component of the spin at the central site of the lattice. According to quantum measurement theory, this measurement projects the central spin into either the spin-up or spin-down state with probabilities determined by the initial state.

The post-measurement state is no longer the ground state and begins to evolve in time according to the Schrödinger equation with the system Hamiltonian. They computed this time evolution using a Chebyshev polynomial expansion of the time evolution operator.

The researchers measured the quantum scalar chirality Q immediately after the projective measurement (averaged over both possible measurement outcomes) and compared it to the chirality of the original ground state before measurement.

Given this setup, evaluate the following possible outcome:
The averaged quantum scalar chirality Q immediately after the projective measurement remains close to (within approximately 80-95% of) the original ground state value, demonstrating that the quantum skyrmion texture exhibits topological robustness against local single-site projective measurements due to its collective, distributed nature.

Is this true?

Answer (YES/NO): NO